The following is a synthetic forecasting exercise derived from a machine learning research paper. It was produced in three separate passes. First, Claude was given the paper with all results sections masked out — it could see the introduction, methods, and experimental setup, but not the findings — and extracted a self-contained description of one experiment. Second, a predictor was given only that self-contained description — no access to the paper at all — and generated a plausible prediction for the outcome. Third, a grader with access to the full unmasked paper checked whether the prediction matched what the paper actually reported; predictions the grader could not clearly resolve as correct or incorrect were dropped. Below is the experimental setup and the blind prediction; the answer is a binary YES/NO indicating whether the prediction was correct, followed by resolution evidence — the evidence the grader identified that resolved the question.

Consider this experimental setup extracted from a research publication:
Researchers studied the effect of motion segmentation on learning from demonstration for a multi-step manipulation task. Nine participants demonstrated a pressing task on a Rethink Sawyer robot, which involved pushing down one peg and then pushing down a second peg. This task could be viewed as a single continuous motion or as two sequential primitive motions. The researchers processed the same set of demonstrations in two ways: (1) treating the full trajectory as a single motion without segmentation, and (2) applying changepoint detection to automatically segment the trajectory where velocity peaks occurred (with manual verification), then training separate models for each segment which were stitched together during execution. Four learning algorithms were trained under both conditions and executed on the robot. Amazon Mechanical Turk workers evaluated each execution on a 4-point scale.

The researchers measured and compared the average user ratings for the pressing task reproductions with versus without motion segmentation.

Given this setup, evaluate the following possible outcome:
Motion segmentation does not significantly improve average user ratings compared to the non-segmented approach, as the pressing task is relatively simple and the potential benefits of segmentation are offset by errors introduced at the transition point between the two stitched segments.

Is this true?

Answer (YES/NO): NO